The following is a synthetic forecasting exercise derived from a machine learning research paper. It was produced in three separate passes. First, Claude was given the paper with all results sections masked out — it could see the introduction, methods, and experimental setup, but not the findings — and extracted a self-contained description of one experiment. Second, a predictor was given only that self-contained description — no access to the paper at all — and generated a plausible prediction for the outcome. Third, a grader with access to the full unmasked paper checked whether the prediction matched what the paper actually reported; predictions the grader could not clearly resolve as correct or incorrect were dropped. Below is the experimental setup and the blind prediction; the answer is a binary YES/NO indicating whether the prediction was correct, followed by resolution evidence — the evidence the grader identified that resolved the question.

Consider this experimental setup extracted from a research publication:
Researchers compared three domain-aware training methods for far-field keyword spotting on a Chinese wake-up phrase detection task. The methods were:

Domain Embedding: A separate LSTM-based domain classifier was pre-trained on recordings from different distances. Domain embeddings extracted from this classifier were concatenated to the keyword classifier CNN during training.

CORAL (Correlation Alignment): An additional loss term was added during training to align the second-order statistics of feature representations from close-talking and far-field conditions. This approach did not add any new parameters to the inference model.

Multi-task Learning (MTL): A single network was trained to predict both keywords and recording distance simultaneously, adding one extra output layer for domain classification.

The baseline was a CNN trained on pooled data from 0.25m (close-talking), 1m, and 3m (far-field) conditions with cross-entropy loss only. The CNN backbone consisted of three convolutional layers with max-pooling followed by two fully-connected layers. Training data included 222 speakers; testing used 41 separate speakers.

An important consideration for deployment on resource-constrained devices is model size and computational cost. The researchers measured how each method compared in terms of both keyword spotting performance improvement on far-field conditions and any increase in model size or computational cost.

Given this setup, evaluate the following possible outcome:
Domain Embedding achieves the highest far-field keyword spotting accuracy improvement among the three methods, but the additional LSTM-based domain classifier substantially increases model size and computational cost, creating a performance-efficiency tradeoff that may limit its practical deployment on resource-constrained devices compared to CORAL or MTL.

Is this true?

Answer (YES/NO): YES